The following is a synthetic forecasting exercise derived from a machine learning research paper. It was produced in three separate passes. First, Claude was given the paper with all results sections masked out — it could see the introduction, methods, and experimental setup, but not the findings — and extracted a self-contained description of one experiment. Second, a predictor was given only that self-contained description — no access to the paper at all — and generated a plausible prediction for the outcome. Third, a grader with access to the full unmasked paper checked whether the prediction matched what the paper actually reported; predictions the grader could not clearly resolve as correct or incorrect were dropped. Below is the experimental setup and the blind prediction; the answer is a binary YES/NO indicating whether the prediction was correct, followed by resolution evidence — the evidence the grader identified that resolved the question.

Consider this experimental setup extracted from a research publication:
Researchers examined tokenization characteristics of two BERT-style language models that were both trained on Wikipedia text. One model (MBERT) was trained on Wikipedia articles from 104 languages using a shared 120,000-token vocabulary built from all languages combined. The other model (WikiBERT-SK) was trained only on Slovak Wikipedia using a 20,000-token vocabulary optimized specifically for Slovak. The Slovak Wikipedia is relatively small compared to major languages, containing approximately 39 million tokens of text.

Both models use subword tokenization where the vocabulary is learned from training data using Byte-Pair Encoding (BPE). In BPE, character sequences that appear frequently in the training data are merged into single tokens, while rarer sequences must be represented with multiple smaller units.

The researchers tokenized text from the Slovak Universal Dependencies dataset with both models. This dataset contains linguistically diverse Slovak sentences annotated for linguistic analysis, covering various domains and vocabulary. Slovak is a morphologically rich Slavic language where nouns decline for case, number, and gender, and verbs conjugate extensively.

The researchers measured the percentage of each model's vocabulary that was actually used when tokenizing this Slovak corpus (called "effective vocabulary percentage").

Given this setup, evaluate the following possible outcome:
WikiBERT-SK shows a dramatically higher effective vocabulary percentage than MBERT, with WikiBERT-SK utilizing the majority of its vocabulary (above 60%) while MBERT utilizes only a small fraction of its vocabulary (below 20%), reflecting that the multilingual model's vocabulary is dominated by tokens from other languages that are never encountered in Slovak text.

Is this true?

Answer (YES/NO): NO